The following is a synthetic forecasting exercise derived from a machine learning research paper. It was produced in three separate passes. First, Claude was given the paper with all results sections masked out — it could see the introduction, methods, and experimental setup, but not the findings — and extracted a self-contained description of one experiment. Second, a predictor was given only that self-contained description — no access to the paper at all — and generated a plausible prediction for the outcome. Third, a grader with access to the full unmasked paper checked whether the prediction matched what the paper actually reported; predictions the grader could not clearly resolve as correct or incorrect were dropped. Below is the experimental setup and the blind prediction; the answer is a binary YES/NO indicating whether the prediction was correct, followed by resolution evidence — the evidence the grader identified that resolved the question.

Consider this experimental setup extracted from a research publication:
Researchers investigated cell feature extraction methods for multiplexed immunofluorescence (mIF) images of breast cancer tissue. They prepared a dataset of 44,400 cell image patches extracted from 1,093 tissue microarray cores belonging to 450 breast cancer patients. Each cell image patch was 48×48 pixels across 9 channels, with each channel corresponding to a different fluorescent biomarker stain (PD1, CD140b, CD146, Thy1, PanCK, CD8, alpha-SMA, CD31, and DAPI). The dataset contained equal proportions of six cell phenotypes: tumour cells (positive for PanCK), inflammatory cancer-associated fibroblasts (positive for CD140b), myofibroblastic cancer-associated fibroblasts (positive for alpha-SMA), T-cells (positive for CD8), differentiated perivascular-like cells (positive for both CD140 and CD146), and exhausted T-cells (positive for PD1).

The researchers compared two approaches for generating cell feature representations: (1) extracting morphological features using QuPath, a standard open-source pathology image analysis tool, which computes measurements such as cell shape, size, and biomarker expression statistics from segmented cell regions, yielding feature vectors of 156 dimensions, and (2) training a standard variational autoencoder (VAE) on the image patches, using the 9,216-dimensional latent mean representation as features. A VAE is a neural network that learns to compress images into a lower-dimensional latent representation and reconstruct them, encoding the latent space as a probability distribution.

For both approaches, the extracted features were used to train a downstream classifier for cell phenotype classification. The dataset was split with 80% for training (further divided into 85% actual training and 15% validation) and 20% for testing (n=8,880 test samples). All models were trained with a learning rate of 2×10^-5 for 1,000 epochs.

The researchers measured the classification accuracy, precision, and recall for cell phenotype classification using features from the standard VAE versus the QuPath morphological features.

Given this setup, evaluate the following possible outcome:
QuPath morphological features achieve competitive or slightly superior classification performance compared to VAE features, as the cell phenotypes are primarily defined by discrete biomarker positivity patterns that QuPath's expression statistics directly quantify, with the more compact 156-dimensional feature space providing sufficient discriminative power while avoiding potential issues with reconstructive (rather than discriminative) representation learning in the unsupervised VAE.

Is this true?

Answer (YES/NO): YES